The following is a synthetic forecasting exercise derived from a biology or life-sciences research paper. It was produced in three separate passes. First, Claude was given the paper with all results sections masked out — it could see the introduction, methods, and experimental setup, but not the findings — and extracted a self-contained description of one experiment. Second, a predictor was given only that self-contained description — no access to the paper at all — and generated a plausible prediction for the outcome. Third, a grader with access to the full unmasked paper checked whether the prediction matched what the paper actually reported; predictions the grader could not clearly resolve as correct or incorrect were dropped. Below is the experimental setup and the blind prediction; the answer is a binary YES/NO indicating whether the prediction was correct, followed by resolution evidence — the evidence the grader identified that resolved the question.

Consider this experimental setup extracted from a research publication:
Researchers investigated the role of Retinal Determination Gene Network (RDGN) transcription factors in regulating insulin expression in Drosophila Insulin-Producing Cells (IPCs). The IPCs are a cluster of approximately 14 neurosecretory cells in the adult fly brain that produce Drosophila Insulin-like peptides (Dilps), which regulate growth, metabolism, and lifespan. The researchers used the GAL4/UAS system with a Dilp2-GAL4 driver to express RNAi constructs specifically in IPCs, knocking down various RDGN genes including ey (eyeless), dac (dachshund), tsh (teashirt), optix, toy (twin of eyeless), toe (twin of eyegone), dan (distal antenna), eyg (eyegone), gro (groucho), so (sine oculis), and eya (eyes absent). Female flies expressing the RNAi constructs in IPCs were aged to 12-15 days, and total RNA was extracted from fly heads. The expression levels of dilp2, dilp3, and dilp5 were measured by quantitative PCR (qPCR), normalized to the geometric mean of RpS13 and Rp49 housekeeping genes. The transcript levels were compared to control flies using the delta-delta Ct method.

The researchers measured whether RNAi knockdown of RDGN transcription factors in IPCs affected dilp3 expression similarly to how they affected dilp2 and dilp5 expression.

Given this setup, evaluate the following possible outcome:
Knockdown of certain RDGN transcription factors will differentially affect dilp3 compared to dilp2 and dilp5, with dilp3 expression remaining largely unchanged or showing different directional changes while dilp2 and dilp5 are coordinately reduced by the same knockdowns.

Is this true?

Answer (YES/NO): YES